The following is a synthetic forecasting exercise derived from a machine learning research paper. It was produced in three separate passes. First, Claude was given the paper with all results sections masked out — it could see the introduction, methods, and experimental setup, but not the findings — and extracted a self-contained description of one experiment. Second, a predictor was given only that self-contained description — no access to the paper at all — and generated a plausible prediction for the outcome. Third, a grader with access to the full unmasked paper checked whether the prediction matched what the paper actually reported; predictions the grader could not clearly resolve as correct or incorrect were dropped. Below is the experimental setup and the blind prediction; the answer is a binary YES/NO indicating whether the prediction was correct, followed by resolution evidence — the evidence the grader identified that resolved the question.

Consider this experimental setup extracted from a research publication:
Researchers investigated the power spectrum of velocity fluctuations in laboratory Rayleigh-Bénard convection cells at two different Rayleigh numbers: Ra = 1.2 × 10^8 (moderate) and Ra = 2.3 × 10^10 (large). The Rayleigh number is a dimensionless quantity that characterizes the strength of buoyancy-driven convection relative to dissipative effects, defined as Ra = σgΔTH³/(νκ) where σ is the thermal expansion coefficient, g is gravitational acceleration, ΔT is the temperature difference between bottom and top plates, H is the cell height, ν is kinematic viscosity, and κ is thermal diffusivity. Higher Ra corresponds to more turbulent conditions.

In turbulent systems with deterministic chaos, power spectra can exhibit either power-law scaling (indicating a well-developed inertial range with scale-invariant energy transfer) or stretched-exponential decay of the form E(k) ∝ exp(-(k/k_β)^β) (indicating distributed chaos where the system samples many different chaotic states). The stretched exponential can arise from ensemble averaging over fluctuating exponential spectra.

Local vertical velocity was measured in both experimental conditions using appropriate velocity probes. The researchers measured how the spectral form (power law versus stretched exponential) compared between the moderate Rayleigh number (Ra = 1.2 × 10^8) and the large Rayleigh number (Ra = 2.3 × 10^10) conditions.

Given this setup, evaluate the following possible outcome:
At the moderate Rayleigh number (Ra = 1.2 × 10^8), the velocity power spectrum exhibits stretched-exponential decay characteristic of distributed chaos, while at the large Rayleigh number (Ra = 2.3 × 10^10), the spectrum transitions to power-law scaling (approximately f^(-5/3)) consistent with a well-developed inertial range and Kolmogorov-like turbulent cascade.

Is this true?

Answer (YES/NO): NO